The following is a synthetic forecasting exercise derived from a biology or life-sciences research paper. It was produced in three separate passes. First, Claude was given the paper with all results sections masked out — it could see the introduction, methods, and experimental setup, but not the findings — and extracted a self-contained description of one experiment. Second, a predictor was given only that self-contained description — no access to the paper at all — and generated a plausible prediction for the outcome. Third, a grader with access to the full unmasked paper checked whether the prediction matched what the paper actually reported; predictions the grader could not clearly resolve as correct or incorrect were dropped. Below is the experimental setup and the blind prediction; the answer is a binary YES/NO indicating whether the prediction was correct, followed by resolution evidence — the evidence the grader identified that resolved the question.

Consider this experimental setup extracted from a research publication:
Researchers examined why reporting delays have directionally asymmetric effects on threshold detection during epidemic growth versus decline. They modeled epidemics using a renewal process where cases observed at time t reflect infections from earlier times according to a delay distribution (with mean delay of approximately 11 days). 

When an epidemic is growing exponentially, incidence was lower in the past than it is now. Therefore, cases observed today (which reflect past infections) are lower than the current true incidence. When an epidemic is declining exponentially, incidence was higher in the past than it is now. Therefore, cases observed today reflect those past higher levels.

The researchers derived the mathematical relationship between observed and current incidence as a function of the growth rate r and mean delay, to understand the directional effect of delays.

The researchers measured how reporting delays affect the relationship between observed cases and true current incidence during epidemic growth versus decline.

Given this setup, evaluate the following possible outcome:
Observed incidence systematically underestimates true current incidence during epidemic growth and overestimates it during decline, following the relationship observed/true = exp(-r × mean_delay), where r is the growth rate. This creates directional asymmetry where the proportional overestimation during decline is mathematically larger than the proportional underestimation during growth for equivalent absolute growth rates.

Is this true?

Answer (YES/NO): NO